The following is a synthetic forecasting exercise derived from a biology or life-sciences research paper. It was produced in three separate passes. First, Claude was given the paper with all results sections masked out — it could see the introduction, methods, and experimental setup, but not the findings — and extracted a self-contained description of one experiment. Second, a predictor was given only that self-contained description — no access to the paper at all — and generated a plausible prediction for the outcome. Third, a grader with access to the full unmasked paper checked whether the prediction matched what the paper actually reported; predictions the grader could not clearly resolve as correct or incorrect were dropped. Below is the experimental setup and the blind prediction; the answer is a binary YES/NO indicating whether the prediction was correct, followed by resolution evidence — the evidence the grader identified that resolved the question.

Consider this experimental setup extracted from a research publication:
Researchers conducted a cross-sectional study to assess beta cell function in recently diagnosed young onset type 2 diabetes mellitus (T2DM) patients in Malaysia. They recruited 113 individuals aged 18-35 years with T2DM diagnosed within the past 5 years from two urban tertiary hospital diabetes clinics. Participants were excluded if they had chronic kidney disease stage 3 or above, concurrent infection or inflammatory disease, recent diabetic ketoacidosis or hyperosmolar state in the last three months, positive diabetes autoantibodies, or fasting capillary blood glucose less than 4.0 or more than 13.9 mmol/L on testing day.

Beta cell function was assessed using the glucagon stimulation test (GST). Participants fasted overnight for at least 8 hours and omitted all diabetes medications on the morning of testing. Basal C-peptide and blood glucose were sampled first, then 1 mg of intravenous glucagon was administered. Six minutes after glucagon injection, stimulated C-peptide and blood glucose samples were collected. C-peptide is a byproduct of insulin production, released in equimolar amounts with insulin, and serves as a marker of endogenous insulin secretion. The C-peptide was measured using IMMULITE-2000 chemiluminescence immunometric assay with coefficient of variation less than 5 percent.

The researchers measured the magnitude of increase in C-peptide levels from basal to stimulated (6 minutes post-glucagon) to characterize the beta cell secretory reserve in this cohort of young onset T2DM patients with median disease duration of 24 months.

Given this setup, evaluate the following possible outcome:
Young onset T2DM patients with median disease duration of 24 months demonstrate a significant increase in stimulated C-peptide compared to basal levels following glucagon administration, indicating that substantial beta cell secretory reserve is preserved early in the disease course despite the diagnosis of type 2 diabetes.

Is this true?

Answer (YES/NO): YES